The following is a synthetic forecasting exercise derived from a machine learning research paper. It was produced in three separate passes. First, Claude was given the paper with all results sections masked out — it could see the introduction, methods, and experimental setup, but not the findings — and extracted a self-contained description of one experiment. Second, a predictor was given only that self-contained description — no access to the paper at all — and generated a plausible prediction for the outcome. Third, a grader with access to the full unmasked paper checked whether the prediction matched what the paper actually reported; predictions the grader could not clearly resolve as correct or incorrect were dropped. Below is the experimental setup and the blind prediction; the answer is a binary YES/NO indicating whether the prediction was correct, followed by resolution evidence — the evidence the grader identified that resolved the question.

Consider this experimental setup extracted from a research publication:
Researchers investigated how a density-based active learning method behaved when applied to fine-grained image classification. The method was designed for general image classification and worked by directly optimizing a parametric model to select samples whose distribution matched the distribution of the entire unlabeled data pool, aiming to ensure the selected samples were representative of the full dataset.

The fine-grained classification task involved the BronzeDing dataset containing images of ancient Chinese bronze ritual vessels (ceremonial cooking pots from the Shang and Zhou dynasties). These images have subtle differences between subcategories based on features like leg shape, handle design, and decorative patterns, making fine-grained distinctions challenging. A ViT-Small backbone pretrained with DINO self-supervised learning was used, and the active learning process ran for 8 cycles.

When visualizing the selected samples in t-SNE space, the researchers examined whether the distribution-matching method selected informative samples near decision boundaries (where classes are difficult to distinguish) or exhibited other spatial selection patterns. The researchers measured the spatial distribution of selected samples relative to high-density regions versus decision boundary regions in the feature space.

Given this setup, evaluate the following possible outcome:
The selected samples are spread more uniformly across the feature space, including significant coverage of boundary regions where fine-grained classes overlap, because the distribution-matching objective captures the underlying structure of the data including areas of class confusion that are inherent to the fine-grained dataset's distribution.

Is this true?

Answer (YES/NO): NO